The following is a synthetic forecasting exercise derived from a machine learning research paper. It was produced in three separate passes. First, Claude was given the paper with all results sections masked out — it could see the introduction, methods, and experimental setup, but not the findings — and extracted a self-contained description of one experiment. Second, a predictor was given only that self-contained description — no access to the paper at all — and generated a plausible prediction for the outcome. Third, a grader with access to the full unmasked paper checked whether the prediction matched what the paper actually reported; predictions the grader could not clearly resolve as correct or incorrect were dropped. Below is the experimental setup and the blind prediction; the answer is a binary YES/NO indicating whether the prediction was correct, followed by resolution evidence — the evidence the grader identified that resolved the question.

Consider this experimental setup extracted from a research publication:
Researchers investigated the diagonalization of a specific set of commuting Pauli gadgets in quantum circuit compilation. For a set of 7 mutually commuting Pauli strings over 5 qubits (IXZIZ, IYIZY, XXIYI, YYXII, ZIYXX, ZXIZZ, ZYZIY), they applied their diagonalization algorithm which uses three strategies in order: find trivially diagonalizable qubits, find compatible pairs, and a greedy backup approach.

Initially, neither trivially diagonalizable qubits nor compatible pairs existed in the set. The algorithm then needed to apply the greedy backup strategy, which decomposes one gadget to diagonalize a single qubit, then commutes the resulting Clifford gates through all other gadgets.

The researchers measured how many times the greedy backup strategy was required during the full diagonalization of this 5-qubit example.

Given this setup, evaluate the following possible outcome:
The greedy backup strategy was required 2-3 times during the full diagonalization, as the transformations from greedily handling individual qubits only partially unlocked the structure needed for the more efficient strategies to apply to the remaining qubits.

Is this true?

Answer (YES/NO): NO